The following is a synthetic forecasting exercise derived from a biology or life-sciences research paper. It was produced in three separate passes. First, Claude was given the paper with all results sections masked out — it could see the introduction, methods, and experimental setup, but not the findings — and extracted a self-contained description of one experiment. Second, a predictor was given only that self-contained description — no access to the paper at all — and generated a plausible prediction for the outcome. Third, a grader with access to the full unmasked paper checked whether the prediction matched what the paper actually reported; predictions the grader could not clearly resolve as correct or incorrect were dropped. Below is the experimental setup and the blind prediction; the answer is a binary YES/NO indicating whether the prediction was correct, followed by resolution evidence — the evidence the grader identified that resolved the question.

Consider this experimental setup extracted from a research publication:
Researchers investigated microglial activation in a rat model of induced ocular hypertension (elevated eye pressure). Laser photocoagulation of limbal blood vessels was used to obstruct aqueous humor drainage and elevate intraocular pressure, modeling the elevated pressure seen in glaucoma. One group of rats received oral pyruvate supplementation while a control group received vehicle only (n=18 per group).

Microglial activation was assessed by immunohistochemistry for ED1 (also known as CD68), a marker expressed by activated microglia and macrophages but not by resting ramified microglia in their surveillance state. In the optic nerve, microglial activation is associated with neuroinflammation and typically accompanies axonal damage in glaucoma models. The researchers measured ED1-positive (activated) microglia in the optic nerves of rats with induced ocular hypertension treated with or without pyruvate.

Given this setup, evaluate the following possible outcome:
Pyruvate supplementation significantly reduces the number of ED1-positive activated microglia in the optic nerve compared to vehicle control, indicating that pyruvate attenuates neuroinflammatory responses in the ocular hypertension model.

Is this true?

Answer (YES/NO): YES